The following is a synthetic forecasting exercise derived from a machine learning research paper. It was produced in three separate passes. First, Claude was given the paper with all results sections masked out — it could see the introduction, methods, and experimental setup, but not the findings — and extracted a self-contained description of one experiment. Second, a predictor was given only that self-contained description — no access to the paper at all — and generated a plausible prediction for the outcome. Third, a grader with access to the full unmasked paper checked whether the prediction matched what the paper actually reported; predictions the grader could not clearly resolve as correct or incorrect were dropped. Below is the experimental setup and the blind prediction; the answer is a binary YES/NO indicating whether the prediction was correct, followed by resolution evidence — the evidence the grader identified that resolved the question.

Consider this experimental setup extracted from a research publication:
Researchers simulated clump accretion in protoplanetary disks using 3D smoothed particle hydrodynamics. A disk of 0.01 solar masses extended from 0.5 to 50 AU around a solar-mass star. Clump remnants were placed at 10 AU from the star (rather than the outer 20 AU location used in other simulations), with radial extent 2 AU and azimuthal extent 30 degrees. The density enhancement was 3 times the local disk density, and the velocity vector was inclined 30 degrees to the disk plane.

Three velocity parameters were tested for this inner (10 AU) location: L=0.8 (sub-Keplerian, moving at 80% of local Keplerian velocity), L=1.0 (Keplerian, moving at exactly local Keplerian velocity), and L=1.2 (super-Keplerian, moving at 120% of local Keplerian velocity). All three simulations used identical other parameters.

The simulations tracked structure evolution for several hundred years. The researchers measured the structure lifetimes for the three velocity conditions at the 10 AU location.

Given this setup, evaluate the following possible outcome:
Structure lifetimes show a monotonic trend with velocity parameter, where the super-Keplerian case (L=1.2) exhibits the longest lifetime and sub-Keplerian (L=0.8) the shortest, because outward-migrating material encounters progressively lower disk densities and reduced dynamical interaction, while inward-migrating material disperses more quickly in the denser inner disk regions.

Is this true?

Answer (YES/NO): NO